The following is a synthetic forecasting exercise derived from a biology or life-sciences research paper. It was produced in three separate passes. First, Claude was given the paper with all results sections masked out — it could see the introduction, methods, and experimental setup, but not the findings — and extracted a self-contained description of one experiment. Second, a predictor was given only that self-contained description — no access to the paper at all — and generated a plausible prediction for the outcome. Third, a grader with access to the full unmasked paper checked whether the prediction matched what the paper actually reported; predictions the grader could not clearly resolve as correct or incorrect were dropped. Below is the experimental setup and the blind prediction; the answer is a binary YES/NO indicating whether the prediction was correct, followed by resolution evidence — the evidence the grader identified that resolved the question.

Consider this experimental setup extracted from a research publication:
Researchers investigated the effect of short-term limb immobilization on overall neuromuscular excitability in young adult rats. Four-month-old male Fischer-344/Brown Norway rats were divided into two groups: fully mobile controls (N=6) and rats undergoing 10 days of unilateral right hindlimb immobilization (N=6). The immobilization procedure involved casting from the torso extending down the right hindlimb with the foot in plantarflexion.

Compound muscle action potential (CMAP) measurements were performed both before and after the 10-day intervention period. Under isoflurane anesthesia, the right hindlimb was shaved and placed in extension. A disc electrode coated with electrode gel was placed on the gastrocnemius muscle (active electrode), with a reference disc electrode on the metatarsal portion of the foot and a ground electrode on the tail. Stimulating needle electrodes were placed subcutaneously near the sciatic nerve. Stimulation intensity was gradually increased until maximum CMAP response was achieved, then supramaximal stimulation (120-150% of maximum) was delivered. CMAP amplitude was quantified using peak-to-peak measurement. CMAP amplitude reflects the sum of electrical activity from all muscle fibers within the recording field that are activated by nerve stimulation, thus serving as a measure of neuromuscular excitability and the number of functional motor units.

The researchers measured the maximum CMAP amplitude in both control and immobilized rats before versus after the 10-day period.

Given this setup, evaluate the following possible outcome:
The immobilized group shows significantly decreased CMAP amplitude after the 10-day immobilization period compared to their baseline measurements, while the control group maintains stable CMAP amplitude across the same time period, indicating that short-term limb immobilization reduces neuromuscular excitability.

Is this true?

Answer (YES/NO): YES